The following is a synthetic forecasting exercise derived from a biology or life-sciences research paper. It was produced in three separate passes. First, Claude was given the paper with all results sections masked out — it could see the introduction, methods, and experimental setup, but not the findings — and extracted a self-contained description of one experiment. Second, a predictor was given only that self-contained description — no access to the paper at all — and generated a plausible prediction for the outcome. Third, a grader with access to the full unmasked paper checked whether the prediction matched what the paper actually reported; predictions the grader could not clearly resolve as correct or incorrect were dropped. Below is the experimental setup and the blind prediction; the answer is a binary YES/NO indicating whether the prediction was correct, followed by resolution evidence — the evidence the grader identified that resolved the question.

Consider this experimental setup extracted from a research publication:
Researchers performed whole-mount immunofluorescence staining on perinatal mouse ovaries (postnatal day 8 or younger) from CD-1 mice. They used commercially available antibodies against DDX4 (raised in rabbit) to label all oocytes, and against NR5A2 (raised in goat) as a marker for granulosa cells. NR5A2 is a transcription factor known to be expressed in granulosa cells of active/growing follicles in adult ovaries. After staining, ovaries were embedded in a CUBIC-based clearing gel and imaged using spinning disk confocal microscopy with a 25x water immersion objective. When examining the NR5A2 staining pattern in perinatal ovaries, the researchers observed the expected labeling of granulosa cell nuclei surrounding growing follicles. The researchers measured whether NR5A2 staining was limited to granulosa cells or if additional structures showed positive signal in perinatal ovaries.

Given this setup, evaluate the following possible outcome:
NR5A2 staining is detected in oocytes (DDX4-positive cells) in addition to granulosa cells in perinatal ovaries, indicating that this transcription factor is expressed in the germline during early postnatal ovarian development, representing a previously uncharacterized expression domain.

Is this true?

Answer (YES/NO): NO